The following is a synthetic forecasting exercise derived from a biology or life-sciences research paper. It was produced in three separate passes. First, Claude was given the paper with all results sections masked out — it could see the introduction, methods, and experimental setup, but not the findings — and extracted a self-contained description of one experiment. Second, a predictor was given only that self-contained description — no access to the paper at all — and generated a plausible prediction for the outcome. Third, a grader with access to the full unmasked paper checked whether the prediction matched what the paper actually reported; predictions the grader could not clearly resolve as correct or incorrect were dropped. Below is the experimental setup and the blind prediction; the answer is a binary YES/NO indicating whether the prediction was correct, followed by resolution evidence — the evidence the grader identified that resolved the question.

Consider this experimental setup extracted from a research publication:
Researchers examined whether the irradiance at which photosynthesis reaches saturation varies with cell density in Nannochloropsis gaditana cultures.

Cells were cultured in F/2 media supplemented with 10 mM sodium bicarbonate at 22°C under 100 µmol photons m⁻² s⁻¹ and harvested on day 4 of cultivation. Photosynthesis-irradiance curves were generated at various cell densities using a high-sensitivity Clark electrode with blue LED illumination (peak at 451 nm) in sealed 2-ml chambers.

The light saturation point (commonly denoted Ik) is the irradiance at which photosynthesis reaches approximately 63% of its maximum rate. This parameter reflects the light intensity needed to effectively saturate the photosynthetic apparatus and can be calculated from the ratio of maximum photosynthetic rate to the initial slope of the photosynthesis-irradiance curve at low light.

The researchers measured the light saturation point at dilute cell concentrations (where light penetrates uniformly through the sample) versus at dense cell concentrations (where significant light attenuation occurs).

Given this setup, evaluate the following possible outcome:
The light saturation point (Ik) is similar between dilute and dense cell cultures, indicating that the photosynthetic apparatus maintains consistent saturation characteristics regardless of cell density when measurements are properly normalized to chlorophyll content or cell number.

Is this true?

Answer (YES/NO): NO